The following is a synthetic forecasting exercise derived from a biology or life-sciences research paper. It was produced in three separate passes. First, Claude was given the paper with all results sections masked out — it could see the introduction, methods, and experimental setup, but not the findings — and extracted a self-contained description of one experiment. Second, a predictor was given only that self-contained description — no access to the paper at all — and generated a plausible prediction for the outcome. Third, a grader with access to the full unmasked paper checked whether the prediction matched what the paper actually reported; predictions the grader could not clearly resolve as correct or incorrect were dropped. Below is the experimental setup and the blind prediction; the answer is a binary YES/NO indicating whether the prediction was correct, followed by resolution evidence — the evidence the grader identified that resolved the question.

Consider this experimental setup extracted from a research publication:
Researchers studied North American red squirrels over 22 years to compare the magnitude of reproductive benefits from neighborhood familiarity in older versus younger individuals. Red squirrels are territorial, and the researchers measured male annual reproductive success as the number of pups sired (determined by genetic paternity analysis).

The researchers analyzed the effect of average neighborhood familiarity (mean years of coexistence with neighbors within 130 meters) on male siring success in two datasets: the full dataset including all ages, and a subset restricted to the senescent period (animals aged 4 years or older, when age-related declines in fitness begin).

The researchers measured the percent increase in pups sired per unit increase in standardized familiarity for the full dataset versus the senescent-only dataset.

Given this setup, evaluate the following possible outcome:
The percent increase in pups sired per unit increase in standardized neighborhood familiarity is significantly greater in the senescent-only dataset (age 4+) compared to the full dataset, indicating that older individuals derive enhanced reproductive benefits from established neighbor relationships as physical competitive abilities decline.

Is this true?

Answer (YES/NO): YES